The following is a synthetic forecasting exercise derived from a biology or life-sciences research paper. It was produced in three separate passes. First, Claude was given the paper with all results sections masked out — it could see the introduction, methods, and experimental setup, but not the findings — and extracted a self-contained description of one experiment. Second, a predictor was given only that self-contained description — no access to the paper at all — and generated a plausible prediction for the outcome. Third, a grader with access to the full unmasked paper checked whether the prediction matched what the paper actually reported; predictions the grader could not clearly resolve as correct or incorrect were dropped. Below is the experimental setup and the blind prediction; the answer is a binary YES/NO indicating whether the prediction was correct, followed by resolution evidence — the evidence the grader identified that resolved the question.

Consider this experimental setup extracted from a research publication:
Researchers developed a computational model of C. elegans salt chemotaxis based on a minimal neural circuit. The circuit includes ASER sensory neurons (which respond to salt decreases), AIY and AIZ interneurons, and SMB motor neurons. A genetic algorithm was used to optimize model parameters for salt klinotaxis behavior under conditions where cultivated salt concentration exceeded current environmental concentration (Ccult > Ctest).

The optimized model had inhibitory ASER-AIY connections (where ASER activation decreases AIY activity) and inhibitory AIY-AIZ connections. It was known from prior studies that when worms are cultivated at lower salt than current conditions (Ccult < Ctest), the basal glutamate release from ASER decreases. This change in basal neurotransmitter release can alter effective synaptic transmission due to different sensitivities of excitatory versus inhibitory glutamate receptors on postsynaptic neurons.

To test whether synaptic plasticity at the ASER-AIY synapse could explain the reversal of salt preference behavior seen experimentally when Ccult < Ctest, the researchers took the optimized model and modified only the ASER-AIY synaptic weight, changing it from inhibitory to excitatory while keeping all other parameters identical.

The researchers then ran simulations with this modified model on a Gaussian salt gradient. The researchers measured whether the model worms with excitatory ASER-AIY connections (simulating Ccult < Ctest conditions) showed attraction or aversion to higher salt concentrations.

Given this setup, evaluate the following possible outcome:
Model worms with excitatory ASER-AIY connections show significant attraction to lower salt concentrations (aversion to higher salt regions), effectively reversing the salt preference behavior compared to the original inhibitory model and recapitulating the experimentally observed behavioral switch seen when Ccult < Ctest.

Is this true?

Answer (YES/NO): YES